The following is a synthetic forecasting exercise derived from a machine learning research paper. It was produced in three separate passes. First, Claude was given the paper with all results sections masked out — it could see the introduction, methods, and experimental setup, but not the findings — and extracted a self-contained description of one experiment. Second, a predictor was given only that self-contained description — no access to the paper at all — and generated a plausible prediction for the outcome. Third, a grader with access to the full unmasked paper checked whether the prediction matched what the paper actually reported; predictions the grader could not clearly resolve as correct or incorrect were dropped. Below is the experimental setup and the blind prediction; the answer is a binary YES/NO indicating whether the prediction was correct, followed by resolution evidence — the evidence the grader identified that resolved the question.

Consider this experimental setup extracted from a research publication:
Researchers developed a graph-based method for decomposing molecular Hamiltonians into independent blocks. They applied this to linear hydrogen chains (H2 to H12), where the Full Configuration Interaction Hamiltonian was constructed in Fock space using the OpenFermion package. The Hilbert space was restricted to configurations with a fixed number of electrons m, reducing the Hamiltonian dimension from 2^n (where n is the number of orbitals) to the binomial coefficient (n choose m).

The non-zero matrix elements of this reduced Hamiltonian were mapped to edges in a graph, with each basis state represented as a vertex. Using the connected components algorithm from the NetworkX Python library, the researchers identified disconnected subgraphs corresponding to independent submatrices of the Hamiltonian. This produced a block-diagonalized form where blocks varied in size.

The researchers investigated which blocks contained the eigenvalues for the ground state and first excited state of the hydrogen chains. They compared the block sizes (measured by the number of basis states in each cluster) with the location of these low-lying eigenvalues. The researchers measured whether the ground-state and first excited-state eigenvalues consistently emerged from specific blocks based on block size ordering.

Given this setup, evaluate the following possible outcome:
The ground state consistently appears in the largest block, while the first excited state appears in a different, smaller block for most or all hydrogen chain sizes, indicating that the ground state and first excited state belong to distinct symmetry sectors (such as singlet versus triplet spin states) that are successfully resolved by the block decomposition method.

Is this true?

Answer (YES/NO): YES